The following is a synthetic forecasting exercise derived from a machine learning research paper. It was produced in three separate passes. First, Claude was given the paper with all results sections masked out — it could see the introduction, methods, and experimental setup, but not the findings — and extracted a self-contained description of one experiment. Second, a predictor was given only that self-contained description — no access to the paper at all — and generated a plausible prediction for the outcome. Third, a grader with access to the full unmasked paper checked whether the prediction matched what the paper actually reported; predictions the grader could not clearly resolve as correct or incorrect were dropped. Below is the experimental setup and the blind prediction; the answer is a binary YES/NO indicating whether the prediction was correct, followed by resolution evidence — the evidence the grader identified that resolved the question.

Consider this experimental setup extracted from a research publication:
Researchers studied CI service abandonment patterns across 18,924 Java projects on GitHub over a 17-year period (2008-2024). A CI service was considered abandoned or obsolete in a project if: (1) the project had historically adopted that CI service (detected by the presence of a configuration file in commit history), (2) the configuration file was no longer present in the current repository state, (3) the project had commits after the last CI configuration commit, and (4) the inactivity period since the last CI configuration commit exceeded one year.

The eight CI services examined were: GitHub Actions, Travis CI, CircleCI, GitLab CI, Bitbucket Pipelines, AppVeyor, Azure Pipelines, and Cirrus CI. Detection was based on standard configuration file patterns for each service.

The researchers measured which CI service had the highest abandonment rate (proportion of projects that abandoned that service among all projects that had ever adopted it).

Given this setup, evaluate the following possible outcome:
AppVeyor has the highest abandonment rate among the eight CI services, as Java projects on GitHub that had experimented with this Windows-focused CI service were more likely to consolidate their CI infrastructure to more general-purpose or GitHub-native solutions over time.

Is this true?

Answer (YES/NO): YES